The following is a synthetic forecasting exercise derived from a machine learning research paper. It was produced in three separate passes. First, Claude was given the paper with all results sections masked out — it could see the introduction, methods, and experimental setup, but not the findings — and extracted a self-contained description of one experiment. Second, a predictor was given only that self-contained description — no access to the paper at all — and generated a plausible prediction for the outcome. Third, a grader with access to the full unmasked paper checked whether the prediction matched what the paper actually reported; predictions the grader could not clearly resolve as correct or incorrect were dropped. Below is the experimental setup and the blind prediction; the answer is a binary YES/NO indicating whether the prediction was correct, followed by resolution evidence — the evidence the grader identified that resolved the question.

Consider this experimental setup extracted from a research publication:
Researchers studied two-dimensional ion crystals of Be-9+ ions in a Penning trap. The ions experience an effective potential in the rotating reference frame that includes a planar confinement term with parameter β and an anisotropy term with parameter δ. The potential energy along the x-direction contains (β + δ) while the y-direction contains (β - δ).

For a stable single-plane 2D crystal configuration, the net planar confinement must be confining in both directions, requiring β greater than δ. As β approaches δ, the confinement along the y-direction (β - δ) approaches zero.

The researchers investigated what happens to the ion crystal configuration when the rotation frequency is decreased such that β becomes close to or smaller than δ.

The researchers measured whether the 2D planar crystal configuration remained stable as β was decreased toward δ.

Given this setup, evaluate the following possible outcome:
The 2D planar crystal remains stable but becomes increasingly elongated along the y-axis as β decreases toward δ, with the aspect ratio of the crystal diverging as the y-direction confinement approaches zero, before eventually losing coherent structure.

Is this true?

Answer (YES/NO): NO